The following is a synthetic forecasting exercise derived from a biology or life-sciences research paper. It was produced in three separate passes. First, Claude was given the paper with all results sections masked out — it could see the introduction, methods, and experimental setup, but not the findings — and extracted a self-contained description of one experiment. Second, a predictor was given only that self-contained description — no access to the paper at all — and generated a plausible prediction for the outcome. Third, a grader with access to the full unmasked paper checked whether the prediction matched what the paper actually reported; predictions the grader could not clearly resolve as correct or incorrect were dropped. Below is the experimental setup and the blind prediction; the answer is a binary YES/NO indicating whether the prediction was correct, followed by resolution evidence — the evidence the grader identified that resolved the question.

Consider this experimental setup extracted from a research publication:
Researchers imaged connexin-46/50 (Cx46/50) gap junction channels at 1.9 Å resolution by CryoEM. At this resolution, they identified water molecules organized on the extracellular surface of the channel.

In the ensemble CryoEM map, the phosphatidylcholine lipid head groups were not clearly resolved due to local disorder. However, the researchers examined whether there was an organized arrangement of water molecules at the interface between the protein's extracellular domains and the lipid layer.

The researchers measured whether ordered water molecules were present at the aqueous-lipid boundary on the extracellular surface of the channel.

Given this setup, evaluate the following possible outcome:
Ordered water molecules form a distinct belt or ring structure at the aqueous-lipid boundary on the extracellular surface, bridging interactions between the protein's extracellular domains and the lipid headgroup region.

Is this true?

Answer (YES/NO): YES